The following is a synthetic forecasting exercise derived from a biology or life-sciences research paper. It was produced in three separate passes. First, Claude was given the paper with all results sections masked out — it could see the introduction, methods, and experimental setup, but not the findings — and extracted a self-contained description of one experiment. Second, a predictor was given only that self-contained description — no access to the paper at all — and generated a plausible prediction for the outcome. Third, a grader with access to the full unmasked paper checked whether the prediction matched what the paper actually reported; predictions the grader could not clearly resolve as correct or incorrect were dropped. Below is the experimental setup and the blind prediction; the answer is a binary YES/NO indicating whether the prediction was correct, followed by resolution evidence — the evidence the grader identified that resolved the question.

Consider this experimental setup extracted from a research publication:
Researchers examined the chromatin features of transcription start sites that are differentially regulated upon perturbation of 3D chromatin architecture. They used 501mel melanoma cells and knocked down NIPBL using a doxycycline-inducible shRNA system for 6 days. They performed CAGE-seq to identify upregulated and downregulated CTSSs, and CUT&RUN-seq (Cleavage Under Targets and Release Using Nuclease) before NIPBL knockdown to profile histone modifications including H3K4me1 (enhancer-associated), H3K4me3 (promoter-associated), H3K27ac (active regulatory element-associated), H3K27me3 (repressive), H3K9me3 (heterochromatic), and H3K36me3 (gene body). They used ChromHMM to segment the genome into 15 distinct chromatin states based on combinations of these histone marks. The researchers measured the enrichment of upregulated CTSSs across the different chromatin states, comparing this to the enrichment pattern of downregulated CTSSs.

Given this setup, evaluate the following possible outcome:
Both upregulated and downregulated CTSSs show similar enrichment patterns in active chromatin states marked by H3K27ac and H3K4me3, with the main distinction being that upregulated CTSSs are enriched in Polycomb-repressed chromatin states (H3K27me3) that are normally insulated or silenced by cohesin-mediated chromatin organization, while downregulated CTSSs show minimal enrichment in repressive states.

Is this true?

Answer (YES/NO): NO